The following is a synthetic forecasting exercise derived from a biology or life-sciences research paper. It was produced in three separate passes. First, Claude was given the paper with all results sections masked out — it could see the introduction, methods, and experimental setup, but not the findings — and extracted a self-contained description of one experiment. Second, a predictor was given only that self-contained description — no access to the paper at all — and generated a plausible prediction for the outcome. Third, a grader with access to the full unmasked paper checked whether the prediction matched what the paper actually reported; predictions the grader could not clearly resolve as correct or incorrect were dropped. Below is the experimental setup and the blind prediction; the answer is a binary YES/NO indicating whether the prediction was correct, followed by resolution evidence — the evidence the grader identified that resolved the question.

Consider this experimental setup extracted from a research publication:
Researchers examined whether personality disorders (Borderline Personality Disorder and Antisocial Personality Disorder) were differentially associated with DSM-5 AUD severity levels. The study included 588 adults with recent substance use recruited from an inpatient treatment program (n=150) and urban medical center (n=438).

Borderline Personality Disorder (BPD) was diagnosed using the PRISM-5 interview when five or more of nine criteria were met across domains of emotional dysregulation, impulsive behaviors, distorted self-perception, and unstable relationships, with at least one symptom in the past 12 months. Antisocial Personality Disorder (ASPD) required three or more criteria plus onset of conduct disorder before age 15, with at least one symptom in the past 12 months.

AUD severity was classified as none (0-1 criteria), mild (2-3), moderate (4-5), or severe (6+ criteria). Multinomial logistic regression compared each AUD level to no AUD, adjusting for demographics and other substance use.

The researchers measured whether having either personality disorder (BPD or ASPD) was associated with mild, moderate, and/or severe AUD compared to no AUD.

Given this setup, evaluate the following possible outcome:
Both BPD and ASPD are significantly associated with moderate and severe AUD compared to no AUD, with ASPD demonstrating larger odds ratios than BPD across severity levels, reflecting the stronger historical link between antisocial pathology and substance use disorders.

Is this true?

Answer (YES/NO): NO